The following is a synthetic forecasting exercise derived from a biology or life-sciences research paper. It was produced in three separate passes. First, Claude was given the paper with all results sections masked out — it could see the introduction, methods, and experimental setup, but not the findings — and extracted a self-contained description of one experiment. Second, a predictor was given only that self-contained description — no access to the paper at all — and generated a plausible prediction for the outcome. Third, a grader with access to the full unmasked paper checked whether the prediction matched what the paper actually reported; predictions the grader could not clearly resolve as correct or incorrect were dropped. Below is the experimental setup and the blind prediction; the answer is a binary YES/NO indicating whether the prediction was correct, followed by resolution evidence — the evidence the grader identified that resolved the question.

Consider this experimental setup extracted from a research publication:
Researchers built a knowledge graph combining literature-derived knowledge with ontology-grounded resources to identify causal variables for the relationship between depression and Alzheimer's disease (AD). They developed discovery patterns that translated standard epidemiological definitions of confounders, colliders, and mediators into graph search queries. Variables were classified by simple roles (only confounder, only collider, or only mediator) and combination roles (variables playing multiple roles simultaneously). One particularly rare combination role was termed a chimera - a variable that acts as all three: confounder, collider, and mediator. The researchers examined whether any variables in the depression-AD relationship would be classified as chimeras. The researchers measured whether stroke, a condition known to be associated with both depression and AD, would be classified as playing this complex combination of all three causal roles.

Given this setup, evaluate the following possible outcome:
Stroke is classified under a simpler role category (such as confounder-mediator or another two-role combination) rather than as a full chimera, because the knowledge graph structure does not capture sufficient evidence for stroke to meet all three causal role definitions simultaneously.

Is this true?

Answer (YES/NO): NO